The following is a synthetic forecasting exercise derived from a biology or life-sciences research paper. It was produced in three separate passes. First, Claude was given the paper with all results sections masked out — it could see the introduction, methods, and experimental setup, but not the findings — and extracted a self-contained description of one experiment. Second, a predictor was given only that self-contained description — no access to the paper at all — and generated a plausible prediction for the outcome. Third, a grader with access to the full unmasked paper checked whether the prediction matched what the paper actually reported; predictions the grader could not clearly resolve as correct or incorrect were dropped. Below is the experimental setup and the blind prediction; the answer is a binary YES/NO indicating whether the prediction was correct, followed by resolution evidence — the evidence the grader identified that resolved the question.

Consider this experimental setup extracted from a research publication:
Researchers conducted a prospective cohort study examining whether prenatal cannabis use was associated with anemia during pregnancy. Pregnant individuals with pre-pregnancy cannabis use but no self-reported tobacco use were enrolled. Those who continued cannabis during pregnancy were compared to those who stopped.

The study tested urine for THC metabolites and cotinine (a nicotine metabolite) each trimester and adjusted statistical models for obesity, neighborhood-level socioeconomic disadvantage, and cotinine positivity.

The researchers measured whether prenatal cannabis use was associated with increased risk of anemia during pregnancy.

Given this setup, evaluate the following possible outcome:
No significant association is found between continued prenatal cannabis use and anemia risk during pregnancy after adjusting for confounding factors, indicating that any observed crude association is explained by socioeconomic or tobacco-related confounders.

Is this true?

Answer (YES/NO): NO